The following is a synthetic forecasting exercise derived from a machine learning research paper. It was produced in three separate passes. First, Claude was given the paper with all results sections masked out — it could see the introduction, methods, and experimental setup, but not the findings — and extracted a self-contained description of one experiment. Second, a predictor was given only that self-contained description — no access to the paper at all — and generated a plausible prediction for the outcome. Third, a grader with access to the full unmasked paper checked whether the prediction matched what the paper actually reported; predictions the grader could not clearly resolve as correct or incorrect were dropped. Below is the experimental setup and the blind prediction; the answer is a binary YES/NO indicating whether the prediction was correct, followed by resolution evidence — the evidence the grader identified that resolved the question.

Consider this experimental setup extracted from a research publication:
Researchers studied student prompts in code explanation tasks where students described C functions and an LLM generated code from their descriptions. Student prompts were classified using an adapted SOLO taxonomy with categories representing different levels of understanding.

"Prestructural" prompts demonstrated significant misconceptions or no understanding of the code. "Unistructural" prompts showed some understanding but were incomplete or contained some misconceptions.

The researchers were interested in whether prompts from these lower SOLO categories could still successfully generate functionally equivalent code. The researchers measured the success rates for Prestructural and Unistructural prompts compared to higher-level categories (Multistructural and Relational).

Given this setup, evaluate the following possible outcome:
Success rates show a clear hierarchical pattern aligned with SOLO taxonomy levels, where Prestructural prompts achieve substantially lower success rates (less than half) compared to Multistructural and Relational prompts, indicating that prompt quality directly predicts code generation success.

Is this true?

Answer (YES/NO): YES